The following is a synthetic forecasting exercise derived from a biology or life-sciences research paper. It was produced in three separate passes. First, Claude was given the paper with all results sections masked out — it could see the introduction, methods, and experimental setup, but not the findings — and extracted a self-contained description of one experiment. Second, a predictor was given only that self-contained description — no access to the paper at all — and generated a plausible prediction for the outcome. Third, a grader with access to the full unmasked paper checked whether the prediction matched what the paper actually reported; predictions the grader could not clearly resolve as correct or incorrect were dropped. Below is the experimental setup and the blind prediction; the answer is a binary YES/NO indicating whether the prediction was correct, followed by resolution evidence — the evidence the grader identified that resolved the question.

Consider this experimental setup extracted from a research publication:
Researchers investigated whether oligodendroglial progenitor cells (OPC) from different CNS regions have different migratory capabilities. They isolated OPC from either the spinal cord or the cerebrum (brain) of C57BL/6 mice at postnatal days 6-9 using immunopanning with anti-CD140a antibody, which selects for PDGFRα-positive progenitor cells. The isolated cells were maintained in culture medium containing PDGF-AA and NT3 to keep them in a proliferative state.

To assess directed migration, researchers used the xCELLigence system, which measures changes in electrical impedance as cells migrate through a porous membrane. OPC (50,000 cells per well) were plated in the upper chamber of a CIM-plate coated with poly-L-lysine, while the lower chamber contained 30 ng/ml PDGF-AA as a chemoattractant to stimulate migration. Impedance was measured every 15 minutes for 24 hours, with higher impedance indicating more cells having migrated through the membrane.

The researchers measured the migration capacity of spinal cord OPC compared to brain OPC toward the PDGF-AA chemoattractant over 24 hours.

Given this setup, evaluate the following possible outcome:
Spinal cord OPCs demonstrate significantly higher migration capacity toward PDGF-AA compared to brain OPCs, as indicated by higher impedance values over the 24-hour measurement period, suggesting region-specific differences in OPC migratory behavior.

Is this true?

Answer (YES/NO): YES